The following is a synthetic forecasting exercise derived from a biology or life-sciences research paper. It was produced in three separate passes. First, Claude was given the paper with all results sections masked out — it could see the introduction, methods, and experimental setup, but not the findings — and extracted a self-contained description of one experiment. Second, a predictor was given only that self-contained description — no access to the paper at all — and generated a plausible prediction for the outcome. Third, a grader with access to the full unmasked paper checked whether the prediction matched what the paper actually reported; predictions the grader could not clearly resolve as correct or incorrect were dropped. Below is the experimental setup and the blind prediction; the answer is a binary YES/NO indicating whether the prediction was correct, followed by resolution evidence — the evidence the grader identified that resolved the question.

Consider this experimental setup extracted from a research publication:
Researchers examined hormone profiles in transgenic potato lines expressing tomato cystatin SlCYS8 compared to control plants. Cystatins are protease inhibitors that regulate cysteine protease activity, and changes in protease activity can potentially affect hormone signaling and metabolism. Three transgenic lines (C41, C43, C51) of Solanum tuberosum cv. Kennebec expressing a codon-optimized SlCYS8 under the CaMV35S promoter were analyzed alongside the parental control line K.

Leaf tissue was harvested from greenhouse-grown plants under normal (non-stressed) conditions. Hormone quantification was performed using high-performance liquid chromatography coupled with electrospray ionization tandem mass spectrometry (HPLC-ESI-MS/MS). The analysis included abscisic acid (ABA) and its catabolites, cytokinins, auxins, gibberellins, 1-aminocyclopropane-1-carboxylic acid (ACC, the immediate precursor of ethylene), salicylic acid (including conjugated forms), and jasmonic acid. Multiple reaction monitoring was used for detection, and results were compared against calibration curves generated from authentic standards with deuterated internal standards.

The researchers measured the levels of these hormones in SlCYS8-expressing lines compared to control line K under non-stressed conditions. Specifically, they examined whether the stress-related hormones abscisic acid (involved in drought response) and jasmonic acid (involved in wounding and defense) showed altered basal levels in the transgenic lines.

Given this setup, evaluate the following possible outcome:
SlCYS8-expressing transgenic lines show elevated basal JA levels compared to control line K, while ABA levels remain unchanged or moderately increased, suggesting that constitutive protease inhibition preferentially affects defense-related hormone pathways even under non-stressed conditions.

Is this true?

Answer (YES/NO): NO